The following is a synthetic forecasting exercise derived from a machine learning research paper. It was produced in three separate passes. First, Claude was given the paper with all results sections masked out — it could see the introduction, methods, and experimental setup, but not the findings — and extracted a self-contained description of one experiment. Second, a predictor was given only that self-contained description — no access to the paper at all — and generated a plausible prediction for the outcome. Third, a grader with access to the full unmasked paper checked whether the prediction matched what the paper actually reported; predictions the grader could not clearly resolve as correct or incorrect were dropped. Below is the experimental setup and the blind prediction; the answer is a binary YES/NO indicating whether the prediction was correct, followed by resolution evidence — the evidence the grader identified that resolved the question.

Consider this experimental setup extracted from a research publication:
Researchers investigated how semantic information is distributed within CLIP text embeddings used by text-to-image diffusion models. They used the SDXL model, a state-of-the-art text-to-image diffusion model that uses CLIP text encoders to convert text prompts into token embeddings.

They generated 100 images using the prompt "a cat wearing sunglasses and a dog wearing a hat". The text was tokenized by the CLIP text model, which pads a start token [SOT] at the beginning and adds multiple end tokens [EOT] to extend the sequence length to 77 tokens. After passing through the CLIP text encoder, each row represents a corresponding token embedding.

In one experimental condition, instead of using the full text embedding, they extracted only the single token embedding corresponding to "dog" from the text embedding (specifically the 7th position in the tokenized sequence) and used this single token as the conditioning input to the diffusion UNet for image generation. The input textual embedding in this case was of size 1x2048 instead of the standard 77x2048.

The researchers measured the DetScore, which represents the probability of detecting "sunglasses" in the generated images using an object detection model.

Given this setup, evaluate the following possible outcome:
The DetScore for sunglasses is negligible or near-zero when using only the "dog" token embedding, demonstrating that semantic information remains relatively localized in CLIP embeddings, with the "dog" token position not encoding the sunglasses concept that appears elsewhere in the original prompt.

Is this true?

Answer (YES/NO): NO